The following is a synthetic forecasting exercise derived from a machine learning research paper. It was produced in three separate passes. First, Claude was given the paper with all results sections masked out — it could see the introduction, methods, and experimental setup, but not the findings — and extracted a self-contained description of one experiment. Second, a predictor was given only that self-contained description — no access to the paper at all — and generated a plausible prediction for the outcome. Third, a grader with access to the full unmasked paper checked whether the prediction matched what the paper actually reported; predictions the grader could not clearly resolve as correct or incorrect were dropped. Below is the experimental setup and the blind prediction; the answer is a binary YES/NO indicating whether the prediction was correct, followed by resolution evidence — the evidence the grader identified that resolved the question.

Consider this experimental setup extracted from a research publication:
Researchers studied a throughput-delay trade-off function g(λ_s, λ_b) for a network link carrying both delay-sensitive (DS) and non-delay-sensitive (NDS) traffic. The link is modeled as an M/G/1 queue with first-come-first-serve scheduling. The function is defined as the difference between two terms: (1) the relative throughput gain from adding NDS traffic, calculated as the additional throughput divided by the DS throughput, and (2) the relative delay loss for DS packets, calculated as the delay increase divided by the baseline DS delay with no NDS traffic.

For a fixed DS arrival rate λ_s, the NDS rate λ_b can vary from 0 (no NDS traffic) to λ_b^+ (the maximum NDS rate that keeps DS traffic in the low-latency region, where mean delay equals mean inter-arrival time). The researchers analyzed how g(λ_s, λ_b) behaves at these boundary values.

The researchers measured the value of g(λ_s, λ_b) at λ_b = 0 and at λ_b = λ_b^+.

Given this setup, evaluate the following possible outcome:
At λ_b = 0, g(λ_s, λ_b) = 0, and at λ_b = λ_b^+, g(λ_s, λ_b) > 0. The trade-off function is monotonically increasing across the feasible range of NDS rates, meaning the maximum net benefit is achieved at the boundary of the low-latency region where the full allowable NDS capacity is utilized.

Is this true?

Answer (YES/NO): NO